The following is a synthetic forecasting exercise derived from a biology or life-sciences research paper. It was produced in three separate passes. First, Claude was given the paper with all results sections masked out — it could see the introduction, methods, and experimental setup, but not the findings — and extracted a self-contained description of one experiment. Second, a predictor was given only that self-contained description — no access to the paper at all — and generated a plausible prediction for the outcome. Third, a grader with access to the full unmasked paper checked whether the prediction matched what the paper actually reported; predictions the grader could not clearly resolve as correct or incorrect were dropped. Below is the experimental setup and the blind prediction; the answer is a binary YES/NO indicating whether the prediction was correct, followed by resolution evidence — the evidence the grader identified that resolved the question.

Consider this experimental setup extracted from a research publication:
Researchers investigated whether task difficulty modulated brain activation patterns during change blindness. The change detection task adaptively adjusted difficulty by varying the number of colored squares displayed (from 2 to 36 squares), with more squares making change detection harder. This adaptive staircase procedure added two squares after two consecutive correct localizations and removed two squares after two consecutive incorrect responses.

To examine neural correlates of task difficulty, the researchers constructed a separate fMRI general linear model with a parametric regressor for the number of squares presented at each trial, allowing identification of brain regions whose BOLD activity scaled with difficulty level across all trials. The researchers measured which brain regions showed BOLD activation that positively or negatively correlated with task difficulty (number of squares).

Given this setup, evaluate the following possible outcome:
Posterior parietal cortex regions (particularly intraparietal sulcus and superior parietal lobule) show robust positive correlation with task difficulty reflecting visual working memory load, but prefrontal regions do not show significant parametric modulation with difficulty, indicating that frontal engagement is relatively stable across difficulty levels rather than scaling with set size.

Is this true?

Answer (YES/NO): NO